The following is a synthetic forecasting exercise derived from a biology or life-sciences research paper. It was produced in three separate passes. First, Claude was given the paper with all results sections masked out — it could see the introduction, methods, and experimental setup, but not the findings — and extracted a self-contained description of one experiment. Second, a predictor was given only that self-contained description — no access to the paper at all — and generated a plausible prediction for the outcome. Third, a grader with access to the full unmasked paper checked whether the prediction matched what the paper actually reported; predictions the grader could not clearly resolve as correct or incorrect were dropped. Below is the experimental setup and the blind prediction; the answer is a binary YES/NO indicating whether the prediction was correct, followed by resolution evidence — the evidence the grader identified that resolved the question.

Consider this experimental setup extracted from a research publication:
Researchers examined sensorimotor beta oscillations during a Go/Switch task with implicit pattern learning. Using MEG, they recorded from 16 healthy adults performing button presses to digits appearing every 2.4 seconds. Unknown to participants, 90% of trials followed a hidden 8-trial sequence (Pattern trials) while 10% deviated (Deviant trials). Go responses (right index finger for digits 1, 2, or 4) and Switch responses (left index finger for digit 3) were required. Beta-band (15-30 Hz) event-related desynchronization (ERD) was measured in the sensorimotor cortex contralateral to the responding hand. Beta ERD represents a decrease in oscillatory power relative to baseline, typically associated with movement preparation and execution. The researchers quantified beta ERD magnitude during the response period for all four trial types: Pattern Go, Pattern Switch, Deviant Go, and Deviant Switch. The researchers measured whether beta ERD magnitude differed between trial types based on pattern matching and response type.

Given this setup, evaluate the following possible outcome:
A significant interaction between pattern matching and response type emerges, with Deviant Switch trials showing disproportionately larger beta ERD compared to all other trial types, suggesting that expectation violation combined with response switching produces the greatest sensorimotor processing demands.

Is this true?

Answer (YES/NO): NO